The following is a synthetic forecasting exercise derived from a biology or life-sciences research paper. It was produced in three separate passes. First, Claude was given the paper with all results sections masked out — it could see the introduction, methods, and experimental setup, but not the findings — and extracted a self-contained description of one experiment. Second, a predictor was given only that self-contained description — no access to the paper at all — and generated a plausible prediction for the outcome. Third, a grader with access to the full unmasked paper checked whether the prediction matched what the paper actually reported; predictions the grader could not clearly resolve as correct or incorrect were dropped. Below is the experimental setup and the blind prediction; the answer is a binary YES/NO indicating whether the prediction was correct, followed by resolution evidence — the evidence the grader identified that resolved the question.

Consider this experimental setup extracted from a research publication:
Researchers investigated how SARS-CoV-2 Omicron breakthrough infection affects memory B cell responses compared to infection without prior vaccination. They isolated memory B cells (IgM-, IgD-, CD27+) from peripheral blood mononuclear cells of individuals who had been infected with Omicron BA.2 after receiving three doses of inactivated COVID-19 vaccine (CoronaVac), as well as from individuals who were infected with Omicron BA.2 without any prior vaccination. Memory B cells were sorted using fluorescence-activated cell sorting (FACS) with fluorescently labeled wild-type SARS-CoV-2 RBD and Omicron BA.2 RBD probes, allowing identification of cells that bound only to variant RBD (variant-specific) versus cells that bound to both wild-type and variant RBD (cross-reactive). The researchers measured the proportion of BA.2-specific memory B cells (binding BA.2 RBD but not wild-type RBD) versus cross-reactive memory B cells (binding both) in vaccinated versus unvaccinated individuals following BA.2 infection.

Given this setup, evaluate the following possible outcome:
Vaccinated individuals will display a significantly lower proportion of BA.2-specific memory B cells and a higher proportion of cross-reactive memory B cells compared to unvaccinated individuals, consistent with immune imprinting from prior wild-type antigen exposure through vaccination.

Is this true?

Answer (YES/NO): YES